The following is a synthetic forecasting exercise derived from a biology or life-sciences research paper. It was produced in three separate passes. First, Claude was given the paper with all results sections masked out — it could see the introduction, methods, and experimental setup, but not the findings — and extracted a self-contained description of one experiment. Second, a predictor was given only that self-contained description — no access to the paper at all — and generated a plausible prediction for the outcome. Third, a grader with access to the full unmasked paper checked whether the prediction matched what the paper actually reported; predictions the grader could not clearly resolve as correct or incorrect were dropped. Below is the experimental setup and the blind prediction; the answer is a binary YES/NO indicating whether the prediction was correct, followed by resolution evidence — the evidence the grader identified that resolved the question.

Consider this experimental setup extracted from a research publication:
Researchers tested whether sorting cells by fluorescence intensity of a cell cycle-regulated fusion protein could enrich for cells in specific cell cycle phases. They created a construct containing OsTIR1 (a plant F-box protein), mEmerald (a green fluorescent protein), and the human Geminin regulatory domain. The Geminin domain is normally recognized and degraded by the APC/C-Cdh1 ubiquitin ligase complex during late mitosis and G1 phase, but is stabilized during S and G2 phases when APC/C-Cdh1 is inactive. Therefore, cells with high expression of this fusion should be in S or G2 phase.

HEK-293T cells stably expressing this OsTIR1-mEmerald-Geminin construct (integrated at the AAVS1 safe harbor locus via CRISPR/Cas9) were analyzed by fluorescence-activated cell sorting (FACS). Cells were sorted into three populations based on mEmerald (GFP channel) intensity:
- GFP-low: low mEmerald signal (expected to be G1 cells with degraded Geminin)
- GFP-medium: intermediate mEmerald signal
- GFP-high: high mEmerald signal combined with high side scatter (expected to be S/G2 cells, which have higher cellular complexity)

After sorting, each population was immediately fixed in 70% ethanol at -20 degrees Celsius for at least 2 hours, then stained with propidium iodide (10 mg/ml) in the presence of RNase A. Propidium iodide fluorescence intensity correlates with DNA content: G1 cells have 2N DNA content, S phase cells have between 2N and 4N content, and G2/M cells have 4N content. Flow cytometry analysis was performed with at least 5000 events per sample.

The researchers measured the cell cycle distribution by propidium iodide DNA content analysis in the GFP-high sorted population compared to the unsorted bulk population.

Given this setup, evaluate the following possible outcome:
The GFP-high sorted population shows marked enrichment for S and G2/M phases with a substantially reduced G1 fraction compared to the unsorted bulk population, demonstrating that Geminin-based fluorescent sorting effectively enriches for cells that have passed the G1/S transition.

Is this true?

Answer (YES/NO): YES